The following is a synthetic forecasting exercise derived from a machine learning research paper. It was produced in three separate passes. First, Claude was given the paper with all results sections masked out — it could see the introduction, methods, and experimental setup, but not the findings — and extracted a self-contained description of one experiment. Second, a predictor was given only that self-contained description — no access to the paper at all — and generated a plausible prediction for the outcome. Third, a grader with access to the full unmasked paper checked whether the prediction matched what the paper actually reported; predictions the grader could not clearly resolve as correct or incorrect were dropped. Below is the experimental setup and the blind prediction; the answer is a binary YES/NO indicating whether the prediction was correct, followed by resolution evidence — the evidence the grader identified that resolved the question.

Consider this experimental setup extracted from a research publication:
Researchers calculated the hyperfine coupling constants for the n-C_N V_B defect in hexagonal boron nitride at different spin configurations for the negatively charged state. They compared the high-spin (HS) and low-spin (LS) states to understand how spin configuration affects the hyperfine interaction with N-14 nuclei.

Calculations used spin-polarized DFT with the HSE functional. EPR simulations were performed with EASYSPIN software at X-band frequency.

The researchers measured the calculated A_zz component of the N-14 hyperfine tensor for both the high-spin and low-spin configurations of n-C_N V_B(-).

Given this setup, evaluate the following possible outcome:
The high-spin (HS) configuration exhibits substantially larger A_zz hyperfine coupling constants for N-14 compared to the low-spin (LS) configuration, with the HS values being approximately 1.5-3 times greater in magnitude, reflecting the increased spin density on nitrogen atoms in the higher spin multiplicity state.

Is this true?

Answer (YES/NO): NO